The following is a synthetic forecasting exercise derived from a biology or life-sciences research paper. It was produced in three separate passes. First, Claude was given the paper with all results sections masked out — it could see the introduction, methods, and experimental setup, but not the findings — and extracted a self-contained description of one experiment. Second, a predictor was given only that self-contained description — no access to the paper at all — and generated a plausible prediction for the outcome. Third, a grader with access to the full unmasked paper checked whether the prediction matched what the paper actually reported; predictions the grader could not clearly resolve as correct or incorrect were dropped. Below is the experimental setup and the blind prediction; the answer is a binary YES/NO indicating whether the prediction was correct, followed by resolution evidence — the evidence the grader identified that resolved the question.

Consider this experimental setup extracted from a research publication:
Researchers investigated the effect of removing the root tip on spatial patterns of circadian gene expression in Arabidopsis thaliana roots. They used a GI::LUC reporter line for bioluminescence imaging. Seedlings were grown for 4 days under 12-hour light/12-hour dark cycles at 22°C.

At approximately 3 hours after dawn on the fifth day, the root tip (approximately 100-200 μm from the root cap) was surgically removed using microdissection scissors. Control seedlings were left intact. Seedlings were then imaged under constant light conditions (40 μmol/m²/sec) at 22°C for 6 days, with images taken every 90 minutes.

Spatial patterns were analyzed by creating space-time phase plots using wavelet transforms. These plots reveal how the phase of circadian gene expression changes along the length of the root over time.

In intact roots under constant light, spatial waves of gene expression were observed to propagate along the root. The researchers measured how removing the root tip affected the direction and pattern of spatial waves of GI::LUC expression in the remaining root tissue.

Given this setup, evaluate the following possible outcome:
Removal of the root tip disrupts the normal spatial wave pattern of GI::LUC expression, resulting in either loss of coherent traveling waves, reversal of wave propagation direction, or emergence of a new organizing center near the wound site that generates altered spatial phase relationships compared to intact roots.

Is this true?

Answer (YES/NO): NO